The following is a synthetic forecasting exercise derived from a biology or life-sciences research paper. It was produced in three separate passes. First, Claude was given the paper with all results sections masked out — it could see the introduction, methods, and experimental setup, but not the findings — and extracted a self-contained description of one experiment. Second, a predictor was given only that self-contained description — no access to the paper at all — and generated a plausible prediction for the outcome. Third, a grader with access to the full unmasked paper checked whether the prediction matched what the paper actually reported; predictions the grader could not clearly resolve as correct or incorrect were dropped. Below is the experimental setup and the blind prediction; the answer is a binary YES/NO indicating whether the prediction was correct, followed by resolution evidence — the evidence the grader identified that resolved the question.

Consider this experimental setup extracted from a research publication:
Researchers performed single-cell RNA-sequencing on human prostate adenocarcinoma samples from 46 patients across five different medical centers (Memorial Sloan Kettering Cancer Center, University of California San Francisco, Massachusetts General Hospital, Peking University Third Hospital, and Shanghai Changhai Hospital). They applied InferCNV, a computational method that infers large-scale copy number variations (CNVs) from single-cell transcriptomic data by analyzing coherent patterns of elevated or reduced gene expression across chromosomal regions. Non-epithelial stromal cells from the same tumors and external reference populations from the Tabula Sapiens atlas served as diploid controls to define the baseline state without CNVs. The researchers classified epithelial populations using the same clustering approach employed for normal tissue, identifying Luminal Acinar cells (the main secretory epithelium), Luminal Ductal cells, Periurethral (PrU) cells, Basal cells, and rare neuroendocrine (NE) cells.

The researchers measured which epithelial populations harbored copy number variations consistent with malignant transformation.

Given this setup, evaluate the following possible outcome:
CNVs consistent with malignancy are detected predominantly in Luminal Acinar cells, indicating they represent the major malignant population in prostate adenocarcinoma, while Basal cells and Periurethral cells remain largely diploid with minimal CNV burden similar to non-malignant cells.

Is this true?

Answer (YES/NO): YES